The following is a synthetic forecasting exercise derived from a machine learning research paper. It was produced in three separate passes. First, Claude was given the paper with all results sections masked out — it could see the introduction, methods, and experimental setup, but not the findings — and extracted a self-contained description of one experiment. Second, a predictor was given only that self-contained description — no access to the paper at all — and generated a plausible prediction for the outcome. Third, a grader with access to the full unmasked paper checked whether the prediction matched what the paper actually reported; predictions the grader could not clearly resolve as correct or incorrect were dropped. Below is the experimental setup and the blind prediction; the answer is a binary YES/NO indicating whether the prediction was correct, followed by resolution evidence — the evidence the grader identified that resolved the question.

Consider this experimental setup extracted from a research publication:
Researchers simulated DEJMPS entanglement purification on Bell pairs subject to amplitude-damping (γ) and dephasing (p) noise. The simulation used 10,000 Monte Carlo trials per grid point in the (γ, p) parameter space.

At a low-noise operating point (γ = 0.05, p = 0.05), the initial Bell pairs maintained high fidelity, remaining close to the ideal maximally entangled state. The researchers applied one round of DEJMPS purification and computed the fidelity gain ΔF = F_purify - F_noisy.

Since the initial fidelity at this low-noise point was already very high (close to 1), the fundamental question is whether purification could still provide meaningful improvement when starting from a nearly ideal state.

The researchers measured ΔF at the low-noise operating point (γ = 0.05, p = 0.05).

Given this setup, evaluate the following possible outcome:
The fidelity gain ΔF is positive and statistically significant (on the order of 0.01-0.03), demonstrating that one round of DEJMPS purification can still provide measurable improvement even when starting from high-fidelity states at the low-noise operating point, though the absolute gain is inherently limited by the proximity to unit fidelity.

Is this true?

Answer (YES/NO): NO